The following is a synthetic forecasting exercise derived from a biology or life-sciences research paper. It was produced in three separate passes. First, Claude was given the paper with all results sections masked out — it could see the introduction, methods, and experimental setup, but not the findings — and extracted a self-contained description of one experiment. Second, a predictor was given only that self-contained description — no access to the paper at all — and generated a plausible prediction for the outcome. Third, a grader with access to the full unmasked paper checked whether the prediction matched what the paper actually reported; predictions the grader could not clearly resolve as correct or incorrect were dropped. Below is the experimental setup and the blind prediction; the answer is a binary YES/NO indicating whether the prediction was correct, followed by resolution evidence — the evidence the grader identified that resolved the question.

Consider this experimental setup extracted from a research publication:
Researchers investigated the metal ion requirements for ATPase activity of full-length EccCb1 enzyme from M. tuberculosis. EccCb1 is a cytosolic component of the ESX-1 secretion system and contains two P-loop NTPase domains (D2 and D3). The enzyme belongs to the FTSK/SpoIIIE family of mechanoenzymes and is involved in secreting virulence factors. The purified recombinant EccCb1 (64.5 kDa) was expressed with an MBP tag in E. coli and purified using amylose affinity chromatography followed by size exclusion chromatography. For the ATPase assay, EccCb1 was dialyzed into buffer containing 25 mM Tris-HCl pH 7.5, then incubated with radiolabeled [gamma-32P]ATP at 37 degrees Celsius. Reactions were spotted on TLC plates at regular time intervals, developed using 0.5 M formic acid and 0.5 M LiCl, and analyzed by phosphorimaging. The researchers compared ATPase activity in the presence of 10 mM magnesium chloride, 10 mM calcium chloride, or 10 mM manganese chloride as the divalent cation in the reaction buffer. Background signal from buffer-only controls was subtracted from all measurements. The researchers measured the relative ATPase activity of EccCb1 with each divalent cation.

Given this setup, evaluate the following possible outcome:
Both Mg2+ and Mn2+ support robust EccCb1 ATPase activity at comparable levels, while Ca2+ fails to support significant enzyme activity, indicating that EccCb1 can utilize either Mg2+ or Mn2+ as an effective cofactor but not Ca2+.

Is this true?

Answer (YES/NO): NO